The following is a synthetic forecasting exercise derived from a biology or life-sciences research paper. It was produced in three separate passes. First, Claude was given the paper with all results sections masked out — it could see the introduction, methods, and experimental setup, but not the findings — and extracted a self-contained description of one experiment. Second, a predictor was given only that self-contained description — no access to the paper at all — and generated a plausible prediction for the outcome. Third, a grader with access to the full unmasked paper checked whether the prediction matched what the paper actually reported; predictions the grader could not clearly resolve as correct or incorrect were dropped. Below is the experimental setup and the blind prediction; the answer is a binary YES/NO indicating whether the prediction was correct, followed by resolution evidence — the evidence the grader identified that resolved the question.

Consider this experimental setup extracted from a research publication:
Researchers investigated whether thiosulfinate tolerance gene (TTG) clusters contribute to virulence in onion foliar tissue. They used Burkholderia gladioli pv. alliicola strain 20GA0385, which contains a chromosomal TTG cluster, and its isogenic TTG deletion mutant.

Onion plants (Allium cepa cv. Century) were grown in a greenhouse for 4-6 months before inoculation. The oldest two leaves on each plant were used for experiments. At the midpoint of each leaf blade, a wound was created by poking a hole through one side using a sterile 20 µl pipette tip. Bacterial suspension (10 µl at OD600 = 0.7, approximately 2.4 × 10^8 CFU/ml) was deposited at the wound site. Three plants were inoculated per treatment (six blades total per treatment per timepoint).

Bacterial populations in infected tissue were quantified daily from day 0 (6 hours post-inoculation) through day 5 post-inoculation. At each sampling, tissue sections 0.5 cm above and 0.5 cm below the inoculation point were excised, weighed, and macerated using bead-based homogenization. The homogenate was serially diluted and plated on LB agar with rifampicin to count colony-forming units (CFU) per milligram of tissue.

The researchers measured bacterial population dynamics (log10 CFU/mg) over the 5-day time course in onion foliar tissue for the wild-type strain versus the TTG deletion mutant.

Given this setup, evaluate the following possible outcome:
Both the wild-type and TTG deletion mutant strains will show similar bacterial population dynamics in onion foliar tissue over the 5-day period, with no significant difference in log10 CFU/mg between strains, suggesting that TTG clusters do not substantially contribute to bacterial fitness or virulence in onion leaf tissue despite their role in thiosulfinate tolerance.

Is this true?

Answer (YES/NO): NO